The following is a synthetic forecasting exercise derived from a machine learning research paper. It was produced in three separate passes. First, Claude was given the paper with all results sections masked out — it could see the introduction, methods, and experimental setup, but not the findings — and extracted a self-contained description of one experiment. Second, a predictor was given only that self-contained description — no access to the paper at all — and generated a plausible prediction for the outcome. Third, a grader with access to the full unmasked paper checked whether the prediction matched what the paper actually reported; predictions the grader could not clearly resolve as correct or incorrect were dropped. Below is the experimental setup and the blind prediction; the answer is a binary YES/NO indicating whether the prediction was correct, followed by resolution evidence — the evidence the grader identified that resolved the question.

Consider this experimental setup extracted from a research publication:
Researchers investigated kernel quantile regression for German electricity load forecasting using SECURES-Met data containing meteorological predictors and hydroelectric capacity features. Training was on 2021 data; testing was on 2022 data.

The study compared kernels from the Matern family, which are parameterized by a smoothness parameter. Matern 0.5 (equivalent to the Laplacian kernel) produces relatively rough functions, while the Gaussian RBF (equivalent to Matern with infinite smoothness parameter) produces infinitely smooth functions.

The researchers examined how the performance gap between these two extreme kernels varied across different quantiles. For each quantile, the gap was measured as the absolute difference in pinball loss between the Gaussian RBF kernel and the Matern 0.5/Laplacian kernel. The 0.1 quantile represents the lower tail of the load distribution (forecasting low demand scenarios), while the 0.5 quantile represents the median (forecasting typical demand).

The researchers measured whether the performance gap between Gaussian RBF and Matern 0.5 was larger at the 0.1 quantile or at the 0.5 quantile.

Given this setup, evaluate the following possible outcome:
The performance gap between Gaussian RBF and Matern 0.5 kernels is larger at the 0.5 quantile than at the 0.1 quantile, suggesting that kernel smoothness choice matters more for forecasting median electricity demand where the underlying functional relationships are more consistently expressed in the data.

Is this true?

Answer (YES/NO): YES